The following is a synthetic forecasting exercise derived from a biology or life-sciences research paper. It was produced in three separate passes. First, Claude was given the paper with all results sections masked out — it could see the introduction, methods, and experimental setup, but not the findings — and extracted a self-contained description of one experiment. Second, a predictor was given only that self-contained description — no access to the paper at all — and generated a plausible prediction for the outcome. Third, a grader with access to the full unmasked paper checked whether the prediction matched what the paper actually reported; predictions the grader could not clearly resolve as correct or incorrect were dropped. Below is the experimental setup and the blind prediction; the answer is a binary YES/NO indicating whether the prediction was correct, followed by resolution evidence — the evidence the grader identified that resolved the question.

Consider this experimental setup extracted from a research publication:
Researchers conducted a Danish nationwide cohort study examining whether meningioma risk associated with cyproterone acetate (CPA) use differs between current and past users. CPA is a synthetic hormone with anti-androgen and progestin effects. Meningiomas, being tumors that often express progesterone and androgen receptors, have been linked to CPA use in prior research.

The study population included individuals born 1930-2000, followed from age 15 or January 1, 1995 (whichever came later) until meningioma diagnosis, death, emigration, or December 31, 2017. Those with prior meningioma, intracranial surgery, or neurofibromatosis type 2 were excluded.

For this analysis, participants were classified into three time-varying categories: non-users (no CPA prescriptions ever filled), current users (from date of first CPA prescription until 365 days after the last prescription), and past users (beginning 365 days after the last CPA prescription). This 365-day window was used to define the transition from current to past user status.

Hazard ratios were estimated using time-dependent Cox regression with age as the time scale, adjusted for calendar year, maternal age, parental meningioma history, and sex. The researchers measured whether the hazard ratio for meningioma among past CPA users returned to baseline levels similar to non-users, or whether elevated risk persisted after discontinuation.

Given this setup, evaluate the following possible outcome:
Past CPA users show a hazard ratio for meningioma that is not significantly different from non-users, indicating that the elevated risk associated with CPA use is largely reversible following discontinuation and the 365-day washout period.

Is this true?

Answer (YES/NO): NO